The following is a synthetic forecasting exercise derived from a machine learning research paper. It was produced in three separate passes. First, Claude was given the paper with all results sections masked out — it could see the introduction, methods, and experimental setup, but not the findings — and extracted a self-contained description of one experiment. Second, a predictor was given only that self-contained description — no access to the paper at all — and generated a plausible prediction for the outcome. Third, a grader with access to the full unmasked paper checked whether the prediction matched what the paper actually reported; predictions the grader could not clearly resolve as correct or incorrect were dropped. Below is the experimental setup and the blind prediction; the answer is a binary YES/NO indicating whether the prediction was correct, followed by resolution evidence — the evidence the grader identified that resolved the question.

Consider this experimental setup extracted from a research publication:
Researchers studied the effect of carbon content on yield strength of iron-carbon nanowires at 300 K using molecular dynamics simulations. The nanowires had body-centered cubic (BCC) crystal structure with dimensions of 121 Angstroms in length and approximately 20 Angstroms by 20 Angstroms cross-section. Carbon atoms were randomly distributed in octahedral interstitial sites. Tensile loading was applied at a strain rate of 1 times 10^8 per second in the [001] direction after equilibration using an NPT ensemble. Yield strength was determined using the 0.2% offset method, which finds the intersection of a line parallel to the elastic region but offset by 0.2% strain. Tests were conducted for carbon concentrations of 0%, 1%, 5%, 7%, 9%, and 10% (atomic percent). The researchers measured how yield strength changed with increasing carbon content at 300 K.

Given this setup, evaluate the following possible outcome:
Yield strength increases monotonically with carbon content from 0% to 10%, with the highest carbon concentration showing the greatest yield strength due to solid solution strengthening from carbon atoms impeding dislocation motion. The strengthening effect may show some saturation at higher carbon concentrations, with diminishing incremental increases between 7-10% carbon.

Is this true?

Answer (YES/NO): NO